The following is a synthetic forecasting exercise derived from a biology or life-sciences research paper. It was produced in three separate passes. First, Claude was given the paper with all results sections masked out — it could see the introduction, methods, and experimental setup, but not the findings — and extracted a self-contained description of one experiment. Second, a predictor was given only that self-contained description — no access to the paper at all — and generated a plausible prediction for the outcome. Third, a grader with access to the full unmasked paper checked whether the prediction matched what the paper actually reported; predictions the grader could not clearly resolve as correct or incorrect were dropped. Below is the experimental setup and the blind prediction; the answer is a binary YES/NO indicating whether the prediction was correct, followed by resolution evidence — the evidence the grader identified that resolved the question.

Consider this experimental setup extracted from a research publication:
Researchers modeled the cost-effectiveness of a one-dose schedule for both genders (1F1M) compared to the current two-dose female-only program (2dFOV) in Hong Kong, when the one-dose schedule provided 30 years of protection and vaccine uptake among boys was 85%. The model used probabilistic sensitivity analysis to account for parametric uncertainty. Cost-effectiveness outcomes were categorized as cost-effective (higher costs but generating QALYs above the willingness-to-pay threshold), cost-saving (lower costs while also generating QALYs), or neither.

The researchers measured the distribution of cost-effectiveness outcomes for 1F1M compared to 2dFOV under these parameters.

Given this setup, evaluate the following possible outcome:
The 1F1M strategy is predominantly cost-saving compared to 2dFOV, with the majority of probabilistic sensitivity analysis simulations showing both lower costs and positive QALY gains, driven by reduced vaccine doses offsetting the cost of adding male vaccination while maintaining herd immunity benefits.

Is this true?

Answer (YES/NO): YES